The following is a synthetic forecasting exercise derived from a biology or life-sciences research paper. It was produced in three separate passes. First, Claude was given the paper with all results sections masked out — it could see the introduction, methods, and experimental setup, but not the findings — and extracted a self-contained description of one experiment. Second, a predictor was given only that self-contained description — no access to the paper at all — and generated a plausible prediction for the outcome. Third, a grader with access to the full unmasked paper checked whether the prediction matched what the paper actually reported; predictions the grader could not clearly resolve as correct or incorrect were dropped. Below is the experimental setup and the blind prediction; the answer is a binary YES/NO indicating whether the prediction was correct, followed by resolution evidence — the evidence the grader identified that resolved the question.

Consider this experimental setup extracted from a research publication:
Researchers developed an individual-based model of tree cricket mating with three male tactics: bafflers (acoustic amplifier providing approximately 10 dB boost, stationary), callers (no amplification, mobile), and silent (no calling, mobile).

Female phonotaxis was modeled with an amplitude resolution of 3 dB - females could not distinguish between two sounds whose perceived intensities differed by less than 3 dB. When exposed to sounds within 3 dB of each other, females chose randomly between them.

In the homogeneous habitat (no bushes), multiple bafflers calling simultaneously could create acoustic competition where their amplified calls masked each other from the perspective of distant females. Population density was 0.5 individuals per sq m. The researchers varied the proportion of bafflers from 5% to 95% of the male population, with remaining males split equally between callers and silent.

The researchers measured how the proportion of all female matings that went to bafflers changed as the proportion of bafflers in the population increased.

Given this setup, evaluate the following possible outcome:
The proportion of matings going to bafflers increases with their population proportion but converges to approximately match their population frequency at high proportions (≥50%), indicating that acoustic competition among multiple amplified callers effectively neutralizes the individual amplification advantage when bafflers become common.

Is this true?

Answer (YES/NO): NO